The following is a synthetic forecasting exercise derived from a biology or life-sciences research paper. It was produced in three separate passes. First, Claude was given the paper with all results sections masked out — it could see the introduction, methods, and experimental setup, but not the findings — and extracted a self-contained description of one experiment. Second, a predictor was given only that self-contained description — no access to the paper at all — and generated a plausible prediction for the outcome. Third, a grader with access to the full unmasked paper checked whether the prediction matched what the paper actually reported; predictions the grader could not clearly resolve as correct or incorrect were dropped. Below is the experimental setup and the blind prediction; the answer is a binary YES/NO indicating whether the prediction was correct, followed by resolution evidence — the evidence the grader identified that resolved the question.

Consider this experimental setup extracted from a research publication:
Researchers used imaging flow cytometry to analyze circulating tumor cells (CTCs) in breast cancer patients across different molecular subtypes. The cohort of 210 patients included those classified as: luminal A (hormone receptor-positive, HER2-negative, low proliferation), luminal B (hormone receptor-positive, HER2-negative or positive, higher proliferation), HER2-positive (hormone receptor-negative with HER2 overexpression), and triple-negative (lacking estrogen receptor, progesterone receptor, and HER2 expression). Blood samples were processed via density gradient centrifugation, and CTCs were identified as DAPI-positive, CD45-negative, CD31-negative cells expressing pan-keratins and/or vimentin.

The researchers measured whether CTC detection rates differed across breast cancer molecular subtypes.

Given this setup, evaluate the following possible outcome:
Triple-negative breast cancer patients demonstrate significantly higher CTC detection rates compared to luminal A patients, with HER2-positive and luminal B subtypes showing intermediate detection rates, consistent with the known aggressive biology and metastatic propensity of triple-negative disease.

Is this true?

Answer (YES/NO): NO